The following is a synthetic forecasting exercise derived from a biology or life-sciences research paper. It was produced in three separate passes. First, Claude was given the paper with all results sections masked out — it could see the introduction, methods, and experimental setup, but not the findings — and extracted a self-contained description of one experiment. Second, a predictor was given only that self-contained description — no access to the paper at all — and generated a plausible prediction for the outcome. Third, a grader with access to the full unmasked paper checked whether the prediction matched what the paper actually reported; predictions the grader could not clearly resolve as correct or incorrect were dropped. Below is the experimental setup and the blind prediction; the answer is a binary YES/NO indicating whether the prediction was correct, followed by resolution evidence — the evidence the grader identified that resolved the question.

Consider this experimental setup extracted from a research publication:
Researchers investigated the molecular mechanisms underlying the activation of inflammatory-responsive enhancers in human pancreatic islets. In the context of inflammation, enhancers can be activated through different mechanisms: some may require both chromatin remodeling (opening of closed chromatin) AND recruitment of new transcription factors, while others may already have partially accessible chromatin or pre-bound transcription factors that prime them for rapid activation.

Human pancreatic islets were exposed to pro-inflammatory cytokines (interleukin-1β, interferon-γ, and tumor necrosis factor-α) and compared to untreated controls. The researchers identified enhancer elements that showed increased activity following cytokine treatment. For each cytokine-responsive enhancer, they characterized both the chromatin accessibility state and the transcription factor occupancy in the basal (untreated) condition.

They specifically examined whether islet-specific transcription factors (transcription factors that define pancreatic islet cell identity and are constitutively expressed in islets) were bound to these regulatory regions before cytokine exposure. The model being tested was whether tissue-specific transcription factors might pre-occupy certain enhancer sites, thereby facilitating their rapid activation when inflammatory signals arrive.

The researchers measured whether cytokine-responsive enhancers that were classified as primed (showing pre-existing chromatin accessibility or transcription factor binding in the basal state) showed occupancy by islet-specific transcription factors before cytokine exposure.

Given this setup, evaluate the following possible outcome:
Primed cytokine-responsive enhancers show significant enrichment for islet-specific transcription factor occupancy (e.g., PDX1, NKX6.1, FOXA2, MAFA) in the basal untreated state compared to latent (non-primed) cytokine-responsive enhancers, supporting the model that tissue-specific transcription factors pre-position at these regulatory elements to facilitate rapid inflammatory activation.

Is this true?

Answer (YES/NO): YES